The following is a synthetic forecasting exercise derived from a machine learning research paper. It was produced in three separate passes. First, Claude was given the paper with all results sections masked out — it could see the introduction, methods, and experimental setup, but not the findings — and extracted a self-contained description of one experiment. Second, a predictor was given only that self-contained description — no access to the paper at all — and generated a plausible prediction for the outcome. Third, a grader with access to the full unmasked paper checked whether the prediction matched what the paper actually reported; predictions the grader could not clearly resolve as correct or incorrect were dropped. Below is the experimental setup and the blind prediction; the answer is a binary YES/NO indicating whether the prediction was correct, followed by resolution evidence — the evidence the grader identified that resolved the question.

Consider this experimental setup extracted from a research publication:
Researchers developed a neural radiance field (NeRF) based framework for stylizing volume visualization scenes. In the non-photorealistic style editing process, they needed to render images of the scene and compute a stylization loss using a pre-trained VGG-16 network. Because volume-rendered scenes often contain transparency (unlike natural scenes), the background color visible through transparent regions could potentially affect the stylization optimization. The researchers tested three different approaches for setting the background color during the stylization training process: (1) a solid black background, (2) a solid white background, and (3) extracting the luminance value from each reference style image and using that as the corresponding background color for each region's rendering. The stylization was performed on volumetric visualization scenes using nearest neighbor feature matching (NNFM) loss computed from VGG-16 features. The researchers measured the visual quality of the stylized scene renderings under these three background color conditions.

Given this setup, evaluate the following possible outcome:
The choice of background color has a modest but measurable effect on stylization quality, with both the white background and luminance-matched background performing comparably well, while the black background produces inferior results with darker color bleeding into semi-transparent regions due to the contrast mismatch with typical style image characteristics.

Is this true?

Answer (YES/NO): NO